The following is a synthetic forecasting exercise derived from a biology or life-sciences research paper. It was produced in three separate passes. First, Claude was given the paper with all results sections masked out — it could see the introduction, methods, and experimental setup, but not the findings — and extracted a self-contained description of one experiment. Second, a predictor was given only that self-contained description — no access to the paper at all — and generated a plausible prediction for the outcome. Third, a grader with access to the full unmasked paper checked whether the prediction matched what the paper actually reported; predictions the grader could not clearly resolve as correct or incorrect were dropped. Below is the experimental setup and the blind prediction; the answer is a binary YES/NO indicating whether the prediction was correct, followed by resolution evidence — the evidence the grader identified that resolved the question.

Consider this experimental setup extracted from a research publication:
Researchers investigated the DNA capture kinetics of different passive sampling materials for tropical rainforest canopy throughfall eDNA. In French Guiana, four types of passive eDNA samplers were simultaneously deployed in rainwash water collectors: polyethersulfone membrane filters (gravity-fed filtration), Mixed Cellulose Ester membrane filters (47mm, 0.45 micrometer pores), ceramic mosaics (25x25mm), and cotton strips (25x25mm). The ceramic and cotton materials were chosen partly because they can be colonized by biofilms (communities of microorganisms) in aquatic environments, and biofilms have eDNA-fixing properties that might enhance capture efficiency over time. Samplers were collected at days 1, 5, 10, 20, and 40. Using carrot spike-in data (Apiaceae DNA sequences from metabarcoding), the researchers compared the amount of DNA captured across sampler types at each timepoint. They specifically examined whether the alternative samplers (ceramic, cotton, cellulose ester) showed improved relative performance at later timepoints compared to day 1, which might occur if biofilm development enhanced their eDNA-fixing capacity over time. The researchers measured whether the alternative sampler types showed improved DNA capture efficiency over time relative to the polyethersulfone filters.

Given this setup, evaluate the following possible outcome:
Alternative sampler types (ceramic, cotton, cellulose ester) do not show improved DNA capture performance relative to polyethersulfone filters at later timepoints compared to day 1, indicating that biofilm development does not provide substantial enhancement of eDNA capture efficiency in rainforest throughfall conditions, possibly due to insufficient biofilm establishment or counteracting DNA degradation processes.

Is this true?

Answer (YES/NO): YES